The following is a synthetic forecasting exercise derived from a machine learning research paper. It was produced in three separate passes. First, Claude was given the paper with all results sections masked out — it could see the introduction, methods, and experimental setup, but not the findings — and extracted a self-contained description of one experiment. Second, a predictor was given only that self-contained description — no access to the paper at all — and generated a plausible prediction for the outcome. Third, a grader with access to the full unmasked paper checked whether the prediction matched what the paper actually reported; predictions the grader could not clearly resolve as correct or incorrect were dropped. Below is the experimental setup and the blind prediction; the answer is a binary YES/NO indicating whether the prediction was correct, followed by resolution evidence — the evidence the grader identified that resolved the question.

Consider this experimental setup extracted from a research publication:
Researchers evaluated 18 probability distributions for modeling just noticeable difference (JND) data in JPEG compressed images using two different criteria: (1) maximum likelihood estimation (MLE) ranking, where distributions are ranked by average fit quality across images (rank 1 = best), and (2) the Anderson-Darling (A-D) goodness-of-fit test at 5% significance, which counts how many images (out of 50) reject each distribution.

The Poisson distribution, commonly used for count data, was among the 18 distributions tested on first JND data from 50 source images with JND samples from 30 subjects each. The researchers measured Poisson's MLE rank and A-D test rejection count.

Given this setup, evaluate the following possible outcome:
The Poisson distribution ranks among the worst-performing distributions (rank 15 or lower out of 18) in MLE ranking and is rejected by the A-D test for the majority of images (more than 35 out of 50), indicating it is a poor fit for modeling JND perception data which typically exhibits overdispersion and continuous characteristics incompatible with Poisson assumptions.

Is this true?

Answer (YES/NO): YES